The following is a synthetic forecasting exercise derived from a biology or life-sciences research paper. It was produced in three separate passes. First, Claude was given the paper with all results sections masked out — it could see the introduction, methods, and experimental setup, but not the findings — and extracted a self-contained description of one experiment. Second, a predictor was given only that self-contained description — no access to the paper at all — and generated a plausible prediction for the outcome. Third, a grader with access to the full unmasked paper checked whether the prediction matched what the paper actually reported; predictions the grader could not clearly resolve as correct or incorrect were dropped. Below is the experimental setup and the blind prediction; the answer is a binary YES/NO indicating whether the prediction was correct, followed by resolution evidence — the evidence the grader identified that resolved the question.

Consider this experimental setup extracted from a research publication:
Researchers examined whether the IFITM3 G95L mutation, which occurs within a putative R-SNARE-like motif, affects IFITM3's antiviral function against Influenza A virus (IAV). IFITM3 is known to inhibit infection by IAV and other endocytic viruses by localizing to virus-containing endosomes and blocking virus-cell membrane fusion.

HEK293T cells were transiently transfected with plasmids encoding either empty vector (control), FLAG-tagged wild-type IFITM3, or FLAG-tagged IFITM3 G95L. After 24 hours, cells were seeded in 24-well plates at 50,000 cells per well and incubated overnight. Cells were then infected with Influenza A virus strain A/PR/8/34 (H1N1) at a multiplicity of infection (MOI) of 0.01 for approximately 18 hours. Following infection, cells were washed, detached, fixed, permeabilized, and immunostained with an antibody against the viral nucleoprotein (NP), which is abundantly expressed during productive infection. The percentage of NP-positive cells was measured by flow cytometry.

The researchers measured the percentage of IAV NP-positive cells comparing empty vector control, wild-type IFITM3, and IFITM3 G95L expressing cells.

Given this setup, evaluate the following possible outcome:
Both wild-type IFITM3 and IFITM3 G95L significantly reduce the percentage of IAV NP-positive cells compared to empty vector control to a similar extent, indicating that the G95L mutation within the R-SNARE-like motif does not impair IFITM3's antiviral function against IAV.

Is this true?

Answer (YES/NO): NO